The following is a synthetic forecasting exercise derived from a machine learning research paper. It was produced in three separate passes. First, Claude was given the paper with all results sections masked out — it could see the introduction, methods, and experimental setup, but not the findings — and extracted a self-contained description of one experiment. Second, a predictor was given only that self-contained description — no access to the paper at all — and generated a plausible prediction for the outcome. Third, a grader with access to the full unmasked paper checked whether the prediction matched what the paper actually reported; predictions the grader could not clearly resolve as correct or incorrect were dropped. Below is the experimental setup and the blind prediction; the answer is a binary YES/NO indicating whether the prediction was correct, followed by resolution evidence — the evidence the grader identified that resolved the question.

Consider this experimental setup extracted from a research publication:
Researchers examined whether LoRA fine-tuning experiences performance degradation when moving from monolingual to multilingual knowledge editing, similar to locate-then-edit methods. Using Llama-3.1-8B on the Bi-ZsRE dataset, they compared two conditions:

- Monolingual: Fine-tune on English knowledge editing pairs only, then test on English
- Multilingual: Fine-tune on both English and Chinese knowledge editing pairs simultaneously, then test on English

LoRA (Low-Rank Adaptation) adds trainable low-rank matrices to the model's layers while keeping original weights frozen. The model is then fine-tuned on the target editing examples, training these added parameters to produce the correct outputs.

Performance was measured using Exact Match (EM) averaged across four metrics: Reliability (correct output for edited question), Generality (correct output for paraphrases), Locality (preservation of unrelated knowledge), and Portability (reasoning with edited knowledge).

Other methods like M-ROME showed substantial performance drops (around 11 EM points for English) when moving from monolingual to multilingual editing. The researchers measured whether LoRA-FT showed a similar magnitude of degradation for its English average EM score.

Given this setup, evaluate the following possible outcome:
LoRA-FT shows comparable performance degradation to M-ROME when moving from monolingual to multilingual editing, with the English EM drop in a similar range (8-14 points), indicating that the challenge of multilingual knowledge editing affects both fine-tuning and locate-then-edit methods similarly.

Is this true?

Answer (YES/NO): NO